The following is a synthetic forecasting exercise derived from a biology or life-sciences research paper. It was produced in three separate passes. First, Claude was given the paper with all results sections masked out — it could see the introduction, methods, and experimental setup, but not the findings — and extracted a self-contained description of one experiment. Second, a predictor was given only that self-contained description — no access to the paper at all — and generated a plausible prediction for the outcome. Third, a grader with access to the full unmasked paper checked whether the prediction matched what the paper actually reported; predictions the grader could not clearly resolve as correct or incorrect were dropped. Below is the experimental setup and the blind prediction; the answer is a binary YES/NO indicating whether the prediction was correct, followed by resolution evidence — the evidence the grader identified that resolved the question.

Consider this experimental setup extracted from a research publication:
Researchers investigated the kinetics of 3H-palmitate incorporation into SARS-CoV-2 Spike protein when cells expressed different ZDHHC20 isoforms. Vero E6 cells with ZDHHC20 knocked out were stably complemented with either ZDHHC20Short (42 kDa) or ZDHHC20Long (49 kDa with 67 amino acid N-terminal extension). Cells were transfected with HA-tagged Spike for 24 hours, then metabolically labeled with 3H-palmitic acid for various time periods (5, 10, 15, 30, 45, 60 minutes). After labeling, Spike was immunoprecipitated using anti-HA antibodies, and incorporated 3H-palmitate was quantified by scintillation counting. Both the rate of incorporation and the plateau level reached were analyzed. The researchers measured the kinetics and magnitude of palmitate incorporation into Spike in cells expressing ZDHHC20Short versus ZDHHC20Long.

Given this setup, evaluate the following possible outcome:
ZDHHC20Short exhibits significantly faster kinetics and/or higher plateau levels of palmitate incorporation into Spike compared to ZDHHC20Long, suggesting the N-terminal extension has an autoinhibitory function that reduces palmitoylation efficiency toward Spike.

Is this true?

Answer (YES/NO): NO